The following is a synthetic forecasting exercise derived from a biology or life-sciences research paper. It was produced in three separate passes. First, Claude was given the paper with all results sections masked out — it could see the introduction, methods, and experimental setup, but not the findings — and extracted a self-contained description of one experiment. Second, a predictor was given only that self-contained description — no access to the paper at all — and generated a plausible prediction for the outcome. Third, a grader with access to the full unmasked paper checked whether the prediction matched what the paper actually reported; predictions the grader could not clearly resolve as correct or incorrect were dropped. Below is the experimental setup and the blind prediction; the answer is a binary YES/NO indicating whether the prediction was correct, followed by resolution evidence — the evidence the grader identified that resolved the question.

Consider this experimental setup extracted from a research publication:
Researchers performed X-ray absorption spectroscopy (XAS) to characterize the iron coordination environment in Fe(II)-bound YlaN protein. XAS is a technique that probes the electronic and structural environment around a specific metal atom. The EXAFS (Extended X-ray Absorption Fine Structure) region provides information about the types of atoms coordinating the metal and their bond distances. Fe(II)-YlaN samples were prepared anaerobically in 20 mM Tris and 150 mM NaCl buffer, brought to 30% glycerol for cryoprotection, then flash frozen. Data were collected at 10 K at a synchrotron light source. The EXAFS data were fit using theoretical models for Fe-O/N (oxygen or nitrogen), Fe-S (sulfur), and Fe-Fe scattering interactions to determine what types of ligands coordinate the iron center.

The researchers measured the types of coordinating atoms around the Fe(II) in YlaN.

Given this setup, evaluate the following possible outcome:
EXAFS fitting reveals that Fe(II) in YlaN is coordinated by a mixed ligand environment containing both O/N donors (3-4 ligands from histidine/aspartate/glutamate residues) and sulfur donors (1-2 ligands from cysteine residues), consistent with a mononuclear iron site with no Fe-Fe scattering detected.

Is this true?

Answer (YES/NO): NO